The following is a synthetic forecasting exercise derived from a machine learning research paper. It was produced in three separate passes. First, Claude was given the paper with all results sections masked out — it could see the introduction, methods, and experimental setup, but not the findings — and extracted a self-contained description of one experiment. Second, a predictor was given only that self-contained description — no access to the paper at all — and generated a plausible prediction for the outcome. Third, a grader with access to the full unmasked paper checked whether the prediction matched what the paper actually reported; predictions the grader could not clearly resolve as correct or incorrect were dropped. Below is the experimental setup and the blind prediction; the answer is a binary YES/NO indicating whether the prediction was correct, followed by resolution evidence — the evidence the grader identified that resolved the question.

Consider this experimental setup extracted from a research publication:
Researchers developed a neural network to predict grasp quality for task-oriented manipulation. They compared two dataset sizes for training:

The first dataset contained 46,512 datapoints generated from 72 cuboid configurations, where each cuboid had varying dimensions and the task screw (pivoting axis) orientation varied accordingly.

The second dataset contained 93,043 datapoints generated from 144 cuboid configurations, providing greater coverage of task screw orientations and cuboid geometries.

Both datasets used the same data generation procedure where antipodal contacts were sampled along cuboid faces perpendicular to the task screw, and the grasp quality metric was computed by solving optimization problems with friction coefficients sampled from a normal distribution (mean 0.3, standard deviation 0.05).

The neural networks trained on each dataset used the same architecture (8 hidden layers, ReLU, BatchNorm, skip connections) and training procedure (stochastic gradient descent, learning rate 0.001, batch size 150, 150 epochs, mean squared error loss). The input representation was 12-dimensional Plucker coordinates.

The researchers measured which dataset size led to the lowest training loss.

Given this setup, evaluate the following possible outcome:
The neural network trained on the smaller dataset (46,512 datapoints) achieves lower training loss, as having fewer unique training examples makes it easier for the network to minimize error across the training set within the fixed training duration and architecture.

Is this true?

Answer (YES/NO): YES